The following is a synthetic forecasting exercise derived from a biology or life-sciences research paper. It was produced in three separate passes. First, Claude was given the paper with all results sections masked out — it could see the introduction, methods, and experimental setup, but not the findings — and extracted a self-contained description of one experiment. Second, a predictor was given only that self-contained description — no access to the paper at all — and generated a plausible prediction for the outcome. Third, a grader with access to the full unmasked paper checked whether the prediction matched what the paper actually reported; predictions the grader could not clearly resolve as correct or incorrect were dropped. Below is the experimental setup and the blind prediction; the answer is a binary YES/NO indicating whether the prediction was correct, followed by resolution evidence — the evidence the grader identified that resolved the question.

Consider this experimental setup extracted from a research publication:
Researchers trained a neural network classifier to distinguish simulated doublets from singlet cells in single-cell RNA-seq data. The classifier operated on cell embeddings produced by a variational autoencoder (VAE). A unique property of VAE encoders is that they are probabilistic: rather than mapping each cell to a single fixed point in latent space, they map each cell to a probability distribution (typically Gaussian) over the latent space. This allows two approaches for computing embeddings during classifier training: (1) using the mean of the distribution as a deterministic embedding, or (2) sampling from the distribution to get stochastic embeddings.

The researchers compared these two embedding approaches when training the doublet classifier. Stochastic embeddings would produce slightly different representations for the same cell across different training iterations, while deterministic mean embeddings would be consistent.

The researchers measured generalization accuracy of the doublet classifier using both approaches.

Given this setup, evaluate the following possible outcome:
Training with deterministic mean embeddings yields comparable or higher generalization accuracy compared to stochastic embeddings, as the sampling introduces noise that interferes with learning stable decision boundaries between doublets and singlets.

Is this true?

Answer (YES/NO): NO